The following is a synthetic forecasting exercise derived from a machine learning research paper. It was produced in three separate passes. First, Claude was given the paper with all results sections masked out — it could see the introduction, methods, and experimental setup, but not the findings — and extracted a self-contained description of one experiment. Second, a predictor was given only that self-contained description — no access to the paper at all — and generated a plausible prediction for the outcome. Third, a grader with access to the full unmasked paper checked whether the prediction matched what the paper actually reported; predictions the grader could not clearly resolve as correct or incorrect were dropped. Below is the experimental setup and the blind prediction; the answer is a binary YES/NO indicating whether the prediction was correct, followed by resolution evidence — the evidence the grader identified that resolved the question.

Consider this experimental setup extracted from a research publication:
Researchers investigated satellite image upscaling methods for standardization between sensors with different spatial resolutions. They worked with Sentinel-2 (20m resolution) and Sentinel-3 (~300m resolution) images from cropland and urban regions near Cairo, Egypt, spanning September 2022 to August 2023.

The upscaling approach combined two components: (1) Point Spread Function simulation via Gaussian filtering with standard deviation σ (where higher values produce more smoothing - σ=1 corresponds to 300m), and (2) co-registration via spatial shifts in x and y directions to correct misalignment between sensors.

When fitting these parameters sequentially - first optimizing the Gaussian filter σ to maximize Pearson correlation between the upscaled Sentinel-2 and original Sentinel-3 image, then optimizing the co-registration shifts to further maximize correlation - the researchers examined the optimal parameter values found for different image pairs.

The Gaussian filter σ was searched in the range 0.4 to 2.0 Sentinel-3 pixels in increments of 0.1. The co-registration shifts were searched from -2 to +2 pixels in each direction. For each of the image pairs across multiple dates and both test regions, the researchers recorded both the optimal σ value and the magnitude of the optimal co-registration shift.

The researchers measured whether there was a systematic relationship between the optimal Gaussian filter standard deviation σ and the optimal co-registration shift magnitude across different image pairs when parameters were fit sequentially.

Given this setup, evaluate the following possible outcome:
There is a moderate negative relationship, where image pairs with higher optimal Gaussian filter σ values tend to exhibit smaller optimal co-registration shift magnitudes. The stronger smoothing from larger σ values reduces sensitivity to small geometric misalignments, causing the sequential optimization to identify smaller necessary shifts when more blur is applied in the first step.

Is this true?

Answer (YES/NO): NO